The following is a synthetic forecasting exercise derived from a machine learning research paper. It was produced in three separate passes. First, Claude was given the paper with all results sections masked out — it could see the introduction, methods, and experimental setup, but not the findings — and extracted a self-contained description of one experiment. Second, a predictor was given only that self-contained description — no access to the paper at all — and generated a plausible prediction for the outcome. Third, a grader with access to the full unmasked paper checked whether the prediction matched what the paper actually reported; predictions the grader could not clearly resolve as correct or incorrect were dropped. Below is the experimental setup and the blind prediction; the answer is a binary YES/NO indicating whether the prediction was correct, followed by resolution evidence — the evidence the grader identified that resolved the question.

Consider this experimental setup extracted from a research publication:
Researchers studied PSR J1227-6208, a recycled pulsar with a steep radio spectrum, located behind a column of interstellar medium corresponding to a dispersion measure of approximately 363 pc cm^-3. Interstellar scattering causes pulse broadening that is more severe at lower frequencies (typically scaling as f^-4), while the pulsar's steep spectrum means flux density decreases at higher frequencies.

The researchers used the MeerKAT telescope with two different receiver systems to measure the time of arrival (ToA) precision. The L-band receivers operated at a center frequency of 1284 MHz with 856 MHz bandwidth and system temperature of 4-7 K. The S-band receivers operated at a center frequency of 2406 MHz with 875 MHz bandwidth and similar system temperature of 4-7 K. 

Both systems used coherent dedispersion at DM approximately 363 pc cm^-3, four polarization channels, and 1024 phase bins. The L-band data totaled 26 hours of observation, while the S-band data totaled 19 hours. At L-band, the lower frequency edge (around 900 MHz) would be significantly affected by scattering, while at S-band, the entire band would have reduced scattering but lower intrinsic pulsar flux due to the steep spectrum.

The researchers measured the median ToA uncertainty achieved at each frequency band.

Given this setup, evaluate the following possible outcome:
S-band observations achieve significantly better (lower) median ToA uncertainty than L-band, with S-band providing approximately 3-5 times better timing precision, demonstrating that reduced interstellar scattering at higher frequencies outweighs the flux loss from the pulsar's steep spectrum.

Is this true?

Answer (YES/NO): NO